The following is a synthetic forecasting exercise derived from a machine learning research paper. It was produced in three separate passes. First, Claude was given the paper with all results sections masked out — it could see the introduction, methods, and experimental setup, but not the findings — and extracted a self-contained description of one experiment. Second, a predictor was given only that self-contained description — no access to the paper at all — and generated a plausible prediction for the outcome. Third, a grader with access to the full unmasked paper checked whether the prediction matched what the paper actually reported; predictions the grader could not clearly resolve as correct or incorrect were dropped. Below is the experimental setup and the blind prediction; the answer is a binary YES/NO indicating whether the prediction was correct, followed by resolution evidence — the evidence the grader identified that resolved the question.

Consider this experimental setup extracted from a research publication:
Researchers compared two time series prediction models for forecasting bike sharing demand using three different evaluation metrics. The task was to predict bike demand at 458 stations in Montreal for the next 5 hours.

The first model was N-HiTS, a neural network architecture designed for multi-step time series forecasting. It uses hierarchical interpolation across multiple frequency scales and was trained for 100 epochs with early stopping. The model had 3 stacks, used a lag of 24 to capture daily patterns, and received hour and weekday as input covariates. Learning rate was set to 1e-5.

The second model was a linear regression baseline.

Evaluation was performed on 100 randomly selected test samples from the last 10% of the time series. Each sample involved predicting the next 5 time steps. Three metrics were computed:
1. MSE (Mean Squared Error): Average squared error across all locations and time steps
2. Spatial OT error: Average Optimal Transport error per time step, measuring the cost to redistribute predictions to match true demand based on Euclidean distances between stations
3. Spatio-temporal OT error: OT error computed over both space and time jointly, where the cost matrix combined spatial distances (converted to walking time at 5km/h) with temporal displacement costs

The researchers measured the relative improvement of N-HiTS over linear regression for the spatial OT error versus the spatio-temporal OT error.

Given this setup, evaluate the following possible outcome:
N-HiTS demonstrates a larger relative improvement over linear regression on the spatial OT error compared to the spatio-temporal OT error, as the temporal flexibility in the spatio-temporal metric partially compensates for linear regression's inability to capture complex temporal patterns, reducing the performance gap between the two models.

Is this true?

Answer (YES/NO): NO